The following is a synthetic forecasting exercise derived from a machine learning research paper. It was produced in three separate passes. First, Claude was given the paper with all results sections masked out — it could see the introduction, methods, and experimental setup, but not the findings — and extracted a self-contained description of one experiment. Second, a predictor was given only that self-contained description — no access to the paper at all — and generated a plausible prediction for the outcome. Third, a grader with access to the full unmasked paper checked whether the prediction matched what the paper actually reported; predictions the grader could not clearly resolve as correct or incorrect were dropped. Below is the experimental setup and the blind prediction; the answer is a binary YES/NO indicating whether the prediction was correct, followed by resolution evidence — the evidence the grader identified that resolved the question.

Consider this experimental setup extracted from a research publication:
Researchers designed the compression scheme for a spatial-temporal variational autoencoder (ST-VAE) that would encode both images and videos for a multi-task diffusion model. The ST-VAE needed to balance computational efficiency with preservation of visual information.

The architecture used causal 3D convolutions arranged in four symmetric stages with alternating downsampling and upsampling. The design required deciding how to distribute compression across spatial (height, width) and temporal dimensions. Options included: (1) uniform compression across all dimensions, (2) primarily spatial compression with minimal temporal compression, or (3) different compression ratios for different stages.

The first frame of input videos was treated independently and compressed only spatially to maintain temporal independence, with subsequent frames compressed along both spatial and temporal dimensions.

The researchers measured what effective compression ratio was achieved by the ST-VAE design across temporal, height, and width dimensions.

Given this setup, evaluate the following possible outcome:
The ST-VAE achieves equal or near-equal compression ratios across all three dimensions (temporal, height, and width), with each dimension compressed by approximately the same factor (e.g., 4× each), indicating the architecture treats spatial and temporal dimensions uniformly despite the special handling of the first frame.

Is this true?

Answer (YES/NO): NO